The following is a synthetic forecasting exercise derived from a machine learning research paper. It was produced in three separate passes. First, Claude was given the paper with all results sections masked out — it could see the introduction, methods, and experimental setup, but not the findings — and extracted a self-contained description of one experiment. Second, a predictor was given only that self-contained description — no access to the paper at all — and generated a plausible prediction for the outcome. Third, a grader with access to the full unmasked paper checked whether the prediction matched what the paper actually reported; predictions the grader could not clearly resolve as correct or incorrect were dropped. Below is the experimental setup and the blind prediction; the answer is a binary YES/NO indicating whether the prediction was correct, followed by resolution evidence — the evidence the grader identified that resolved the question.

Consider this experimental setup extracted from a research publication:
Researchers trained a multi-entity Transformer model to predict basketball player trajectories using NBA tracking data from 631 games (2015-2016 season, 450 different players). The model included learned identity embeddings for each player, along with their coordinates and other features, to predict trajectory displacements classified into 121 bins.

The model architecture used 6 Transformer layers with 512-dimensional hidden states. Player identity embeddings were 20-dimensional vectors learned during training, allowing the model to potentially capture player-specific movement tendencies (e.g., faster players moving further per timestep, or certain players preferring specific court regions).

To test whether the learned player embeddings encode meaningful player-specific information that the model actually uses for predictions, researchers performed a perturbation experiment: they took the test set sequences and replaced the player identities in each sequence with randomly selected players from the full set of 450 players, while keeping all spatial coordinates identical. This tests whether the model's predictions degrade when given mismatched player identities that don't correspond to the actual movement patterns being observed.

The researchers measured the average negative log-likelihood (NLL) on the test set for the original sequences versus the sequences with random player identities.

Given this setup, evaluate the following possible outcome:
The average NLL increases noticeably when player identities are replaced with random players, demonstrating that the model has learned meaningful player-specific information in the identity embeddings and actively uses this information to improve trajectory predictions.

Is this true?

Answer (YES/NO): YES